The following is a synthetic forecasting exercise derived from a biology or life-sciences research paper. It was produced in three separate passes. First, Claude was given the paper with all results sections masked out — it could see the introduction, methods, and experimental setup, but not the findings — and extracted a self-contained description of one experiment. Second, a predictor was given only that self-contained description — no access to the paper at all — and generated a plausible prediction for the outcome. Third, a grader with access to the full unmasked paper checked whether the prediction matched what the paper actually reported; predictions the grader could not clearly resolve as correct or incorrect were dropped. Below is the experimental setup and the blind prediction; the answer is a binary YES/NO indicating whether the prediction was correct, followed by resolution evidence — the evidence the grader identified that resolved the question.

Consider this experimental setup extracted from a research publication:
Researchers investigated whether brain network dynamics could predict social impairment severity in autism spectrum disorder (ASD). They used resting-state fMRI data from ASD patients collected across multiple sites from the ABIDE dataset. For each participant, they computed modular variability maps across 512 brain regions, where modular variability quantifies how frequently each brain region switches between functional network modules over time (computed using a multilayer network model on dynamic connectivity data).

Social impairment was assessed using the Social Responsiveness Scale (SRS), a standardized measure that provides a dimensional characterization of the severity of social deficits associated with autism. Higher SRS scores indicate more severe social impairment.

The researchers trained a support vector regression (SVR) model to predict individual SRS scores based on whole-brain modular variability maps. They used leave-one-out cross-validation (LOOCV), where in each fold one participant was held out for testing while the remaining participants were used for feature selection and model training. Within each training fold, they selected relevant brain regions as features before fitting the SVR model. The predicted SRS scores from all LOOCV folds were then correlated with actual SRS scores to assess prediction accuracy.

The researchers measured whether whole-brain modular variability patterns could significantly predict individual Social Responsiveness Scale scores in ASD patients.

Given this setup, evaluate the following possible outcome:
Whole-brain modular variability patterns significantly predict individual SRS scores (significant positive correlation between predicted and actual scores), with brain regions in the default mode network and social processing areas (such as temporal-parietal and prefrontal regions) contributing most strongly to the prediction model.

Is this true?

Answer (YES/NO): NO